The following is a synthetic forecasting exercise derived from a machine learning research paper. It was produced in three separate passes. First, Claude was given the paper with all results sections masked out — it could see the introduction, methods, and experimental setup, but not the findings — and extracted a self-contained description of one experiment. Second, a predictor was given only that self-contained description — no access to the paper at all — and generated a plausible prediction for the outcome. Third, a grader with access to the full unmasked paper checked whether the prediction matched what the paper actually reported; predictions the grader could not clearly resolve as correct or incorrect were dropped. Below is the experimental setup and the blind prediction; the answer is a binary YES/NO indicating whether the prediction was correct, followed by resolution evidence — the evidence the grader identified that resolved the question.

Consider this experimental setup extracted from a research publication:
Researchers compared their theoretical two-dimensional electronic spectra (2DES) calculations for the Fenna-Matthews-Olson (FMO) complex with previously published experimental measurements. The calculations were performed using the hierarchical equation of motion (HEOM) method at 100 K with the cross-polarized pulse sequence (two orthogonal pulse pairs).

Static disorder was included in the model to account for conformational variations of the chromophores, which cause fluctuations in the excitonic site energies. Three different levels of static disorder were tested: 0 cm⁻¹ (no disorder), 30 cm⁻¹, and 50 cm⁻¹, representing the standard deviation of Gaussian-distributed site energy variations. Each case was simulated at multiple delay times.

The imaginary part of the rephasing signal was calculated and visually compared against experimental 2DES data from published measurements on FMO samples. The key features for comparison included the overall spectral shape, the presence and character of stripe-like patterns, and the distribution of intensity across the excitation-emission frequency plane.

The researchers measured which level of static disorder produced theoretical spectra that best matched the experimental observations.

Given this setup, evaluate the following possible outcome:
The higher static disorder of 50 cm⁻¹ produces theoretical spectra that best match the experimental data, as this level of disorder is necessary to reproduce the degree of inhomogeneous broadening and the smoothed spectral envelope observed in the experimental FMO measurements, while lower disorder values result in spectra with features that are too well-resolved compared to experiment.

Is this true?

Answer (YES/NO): NO